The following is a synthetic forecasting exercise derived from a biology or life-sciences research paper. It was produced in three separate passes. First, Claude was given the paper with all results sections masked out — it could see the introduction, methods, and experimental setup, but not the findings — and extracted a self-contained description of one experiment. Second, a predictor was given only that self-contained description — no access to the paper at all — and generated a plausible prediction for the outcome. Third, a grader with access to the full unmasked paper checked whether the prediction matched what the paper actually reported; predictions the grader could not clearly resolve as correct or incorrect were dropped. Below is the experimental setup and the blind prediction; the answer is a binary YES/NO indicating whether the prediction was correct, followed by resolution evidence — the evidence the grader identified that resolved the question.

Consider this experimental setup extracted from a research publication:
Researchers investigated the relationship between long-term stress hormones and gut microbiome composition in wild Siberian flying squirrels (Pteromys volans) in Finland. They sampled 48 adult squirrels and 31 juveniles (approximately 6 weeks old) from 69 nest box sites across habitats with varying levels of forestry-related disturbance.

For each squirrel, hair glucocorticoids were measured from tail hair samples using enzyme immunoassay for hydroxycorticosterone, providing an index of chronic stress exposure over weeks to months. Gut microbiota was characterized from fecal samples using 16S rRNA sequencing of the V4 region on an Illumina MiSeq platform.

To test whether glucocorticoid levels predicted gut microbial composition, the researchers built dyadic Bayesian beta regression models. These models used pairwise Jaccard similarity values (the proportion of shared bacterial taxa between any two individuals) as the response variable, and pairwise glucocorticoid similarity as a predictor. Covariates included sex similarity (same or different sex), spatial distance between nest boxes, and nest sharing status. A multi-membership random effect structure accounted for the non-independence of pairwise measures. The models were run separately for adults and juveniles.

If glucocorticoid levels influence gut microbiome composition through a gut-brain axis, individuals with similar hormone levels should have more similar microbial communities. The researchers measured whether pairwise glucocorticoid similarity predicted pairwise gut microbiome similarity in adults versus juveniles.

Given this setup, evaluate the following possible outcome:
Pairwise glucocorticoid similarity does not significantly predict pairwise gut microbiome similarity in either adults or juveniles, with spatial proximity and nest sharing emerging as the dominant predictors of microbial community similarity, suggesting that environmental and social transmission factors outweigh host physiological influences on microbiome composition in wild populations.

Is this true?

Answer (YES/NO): NO